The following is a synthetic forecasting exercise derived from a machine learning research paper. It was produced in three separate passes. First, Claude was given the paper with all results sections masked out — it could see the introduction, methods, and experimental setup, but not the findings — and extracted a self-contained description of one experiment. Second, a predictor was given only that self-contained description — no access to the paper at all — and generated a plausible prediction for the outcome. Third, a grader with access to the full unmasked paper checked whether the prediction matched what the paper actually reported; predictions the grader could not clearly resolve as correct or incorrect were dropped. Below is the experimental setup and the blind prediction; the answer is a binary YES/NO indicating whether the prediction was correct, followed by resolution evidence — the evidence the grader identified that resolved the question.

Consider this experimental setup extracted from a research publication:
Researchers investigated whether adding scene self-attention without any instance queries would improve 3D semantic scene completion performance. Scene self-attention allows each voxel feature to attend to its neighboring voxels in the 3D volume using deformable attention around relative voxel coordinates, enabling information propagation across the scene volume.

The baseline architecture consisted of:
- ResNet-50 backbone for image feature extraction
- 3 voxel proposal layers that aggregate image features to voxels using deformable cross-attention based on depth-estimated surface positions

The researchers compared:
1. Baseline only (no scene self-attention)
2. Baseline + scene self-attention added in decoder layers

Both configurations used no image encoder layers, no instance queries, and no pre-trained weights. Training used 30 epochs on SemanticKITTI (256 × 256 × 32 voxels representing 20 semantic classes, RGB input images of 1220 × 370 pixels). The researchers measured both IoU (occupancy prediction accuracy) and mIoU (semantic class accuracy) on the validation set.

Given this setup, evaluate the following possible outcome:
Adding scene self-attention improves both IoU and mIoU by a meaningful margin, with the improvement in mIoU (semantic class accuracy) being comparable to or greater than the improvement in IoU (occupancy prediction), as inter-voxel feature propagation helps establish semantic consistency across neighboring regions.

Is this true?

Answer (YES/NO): NO